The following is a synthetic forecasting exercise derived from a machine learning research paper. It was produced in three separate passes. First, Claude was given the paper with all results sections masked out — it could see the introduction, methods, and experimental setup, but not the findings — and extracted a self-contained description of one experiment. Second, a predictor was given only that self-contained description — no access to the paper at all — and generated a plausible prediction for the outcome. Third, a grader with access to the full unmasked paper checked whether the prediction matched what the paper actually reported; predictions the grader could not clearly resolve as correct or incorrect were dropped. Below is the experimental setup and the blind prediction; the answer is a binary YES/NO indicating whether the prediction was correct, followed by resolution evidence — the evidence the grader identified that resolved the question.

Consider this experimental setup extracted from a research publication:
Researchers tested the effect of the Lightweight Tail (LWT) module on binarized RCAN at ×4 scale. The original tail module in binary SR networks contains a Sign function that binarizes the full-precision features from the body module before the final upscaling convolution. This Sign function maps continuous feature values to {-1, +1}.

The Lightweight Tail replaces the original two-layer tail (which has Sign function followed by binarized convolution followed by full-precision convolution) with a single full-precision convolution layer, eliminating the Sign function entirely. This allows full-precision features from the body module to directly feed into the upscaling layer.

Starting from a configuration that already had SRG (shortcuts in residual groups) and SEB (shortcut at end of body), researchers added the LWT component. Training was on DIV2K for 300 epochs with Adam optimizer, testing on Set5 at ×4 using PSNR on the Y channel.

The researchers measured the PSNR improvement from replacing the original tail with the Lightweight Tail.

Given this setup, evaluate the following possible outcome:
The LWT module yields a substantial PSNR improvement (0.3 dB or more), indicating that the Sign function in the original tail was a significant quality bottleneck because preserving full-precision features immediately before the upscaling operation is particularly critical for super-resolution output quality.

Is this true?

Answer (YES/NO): YES